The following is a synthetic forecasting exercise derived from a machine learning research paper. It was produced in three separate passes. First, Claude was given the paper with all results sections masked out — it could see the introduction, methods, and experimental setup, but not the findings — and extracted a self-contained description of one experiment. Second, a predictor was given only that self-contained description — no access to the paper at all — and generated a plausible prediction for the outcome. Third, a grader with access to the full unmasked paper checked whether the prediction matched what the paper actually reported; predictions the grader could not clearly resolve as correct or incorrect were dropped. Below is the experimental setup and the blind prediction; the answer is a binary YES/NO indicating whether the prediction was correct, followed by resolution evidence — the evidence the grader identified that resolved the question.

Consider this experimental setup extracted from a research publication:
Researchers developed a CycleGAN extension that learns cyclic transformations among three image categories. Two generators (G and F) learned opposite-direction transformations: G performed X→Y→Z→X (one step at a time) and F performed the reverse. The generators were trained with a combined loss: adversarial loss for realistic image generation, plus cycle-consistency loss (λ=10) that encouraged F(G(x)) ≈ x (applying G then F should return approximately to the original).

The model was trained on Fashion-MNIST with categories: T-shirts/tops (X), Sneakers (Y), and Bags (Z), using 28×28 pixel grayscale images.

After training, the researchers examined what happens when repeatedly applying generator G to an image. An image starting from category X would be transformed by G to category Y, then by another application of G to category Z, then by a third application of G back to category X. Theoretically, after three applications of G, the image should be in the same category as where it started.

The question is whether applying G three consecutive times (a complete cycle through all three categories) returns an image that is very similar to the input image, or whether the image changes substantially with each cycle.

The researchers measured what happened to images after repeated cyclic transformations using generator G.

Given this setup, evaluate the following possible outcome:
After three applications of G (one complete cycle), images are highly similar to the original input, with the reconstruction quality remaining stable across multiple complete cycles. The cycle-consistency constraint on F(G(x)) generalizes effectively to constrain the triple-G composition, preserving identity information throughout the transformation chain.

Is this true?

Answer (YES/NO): NO